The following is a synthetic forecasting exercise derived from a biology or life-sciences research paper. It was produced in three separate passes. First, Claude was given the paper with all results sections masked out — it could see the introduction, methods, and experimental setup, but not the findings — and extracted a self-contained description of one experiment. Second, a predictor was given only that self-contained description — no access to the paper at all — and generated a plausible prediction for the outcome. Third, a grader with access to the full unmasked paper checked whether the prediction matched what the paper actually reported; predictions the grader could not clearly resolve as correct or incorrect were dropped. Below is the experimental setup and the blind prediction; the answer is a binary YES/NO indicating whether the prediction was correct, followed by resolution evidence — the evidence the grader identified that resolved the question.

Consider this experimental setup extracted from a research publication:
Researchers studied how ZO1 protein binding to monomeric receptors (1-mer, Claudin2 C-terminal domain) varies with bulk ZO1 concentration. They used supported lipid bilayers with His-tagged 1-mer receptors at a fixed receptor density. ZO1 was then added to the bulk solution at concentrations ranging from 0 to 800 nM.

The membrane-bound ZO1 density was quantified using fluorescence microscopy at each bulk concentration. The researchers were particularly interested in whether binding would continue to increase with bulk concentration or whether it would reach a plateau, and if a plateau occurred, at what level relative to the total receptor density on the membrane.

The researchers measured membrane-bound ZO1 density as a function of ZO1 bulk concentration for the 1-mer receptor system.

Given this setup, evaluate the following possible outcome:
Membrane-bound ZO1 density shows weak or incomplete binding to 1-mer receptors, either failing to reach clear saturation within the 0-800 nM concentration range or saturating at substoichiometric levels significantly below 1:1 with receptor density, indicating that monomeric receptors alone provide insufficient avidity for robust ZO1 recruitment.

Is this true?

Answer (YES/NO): YES